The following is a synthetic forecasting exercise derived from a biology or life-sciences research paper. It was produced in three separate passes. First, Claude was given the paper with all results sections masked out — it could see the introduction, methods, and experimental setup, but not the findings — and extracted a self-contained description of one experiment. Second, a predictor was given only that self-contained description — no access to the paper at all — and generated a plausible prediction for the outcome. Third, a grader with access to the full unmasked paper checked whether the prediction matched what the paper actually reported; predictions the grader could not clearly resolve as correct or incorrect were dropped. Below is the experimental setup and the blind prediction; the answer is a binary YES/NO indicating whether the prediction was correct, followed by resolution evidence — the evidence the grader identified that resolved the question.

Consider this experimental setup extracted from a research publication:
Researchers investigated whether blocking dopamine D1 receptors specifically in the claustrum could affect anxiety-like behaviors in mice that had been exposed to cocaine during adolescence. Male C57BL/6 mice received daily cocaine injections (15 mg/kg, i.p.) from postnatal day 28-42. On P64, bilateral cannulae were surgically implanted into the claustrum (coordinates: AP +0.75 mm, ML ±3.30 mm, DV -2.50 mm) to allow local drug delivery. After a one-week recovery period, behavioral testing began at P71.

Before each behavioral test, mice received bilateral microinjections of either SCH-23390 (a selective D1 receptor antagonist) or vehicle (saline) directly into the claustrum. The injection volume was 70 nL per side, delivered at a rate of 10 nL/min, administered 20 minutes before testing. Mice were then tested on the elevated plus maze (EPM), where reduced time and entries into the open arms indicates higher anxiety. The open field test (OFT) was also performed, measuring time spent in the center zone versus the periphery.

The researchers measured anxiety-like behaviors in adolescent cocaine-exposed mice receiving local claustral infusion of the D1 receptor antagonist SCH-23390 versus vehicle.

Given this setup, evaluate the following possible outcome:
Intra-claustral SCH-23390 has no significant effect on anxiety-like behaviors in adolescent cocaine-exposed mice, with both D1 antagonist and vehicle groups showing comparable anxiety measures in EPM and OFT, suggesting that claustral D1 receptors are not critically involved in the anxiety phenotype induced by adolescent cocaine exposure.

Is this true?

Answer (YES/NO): NO